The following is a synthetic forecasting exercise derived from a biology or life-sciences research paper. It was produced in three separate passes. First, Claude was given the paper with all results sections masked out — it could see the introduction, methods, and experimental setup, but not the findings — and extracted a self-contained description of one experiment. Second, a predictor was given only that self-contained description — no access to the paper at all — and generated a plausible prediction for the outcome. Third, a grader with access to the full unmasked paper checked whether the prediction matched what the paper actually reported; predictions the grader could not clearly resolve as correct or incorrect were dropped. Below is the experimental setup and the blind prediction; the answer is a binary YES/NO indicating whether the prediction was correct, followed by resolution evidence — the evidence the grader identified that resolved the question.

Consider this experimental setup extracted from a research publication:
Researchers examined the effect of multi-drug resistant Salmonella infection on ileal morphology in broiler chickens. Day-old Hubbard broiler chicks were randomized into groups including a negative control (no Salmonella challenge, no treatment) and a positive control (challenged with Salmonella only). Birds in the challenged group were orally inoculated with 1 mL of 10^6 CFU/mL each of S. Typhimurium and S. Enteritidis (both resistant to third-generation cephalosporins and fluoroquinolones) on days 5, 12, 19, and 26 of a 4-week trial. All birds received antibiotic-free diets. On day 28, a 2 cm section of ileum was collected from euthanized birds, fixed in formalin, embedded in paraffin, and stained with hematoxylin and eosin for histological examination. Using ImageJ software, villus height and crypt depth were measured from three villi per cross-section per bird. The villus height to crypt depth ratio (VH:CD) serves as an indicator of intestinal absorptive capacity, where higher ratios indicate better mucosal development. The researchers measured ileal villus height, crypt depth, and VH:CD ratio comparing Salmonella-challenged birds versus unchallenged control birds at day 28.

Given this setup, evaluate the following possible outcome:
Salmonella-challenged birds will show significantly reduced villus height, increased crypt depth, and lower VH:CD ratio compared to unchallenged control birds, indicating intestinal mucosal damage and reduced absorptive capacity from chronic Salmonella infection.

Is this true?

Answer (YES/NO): NO